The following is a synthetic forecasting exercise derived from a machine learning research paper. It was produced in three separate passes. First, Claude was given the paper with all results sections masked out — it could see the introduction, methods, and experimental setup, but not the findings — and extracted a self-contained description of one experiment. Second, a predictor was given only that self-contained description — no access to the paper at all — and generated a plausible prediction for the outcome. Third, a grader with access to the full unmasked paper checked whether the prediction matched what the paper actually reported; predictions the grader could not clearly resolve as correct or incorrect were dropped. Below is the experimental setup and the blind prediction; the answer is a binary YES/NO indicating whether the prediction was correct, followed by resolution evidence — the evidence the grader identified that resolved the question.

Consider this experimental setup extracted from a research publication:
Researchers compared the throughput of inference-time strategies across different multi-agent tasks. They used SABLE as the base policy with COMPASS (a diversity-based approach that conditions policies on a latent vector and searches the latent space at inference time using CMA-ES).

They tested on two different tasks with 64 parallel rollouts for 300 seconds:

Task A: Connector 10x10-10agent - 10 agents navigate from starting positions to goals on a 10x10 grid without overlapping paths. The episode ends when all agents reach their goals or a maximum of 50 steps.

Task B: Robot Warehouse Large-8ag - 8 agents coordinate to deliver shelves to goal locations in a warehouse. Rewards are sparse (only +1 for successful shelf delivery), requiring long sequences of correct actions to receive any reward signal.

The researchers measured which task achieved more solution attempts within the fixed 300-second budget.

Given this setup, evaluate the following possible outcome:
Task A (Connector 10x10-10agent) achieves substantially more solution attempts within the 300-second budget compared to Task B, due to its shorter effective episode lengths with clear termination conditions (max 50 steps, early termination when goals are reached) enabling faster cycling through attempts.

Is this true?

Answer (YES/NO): YES